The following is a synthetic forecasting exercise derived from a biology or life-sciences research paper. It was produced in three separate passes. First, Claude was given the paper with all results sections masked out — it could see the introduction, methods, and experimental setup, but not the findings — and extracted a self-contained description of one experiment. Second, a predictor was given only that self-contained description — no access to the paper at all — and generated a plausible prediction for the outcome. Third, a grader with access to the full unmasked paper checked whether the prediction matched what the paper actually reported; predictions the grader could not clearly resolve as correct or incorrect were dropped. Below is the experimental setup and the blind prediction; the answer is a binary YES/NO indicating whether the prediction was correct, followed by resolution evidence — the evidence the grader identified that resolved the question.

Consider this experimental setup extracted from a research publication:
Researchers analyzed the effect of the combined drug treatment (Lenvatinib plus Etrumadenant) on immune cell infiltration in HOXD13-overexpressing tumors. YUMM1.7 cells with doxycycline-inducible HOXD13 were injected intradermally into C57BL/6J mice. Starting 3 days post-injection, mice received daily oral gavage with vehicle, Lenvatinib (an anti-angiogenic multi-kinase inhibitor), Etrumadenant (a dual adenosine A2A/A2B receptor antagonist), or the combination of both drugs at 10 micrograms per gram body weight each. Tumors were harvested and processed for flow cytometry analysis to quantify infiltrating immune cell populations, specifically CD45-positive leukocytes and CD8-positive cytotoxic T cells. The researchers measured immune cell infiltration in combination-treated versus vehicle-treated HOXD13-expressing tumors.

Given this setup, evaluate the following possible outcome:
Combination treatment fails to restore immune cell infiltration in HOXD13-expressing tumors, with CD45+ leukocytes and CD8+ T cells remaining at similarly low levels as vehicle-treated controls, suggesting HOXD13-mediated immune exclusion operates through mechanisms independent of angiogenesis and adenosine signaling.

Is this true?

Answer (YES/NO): NO